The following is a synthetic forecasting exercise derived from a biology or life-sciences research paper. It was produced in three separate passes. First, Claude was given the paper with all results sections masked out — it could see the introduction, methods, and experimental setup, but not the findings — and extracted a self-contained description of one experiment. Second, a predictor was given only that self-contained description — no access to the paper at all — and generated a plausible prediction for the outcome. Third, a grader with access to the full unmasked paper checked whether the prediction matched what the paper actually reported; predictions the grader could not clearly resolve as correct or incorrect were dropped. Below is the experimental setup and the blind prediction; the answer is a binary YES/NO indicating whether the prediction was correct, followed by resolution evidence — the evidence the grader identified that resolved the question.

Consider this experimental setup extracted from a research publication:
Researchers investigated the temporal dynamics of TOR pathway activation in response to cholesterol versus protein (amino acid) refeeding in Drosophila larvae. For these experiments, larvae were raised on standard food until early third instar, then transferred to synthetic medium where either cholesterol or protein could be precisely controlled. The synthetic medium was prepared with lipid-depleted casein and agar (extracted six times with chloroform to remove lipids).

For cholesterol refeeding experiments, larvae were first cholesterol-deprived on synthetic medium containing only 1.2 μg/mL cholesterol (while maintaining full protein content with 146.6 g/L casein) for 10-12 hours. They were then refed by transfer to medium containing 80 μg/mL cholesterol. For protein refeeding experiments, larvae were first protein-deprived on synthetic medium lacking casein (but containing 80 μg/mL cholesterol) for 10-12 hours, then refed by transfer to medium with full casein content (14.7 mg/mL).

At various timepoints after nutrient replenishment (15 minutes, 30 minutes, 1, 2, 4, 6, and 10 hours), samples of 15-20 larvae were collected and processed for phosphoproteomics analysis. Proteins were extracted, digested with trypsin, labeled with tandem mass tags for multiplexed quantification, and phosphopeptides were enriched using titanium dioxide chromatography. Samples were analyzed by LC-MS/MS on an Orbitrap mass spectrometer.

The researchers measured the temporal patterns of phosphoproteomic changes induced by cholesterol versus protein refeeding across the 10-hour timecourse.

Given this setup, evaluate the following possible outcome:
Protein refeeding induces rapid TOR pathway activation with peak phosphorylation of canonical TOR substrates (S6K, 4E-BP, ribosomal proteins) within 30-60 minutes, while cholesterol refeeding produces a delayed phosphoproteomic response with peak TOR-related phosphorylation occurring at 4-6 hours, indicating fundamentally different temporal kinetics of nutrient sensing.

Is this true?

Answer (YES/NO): NO